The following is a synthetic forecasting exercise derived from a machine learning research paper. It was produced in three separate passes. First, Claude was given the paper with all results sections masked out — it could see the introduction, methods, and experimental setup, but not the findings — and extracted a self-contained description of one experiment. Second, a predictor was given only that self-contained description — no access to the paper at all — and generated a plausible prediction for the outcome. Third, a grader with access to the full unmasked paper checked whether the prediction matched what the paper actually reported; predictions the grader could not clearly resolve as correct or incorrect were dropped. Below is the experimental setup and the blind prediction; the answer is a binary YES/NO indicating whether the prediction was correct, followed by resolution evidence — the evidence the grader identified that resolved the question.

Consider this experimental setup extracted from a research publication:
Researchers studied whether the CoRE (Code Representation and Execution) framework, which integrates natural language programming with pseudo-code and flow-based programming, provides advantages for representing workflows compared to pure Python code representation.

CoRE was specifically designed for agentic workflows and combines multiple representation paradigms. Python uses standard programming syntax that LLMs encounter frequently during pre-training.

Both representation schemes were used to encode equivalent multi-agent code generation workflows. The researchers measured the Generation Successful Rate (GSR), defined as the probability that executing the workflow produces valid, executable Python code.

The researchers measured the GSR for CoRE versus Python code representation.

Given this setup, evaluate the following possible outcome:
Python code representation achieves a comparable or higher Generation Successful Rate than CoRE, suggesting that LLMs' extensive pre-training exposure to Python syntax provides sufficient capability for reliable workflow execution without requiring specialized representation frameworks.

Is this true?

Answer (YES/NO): NO